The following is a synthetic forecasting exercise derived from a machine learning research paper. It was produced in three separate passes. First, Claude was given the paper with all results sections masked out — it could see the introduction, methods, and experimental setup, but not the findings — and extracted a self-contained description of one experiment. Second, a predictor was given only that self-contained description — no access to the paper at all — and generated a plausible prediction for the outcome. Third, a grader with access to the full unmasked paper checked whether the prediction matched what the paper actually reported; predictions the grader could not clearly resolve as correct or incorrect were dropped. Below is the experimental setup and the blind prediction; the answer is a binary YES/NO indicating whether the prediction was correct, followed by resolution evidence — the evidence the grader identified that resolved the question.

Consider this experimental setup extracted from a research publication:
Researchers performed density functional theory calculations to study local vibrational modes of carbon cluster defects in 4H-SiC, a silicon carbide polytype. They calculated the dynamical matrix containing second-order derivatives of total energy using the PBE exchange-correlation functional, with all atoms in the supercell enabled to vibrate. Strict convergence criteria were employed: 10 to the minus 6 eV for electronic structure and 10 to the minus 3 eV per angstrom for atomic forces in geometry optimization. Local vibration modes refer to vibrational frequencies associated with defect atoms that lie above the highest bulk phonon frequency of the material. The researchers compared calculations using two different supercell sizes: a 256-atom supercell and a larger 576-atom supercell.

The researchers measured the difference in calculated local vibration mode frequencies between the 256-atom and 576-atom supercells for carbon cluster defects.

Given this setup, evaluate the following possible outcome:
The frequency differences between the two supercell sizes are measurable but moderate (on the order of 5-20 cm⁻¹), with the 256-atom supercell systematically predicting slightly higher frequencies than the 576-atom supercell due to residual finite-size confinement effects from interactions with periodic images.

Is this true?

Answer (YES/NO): NO